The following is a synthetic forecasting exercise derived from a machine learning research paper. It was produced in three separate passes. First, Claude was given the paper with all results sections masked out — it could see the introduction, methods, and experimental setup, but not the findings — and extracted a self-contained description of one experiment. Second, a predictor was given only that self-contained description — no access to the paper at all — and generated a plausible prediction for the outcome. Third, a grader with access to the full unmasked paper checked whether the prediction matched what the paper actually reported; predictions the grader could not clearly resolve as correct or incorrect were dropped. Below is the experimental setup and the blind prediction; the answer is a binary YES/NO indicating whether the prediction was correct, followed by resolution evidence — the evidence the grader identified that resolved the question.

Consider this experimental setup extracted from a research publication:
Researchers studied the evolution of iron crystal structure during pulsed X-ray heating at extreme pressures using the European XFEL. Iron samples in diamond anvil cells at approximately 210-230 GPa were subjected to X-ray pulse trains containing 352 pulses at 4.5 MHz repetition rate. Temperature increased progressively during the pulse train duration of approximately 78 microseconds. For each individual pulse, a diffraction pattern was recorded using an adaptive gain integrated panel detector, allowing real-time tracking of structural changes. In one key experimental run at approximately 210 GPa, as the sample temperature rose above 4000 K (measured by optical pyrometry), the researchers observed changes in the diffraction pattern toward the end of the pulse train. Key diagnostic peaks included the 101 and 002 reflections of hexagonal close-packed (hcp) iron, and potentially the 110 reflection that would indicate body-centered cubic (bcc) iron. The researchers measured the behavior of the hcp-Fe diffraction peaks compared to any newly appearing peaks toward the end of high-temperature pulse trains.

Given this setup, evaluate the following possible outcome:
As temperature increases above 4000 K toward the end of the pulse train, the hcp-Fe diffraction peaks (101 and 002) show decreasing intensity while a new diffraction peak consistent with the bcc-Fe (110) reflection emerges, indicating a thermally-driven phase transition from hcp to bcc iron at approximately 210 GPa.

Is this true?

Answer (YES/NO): YES